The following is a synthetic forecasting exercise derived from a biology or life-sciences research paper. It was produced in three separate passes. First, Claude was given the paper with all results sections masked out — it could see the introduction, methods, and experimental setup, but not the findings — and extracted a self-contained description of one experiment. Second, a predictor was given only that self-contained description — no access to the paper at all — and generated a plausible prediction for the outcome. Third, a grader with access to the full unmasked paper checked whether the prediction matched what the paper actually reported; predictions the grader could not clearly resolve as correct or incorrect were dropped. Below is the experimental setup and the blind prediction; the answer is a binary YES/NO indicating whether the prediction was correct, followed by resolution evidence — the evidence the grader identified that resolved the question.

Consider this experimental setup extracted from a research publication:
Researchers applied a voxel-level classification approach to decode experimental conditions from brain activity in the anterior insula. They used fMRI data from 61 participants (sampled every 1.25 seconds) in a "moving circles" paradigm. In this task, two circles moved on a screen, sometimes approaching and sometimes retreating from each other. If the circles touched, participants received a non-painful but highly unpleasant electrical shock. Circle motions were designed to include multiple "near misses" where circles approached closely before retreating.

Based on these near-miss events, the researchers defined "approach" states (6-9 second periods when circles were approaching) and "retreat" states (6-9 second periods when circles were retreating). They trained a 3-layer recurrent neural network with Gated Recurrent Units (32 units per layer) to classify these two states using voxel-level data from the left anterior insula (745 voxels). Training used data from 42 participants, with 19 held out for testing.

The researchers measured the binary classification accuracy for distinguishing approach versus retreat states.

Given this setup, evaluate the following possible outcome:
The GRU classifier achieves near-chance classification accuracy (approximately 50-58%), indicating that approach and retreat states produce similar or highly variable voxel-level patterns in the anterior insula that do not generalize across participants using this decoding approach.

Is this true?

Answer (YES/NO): NO